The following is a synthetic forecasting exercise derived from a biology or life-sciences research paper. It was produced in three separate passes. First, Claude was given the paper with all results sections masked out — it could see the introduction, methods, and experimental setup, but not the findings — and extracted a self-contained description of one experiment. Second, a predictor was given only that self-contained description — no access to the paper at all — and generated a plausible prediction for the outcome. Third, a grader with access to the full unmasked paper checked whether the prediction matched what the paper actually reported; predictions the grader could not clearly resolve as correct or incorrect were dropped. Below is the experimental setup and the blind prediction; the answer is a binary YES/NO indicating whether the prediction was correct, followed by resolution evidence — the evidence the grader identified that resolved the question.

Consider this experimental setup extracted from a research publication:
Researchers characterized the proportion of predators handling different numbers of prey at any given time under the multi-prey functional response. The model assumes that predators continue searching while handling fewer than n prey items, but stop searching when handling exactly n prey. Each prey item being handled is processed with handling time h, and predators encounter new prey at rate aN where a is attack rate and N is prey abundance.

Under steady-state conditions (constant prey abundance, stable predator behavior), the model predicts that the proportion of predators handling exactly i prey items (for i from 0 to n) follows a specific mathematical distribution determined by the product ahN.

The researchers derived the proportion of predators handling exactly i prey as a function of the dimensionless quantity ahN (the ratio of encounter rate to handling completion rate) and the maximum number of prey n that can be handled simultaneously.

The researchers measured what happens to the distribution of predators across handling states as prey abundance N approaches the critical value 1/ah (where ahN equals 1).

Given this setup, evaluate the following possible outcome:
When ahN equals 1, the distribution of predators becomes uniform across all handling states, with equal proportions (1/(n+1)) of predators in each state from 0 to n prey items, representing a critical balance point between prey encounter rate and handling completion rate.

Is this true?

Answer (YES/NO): YES